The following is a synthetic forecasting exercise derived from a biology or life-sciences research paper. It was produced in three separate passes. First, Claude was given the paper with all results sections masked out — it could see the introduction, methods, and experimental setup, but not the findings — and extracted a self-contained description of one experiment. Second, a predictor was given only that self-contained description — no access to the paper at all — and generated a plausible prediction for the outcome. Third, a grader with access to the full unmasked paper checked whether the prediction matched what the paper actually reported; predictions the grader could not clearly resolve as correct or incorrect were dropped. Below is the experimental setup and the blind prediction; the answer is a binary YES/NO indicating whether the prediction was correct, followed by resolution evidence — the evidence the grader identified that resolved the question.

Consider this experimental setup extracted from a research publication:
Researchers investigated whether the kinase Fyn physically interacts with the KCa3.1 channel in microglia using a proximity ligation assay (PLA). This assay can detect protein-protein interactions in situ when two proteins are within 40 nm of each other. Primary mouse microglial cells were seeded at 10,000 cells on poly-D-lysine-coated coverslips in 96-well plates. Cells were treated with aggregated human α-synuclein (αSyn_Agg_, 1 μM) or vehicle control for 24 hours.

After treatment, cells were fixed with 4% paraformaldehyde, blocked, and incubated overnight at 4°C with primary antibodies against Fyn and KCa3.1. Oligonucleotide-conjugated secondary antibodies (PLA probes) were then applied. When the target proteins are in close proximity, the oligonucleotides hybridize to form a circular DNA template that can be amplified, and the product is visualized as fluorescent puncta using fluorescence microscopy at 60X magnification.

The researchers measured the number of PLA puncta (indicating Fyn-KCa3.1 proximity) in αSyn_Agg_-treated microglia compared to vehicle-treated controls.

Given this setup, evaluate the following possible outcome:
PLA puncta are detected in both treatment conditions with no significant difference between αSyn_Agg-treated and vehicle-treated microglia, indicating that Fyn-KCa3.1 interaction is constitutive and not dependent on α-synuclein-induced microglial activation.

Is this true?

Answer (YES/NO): NO